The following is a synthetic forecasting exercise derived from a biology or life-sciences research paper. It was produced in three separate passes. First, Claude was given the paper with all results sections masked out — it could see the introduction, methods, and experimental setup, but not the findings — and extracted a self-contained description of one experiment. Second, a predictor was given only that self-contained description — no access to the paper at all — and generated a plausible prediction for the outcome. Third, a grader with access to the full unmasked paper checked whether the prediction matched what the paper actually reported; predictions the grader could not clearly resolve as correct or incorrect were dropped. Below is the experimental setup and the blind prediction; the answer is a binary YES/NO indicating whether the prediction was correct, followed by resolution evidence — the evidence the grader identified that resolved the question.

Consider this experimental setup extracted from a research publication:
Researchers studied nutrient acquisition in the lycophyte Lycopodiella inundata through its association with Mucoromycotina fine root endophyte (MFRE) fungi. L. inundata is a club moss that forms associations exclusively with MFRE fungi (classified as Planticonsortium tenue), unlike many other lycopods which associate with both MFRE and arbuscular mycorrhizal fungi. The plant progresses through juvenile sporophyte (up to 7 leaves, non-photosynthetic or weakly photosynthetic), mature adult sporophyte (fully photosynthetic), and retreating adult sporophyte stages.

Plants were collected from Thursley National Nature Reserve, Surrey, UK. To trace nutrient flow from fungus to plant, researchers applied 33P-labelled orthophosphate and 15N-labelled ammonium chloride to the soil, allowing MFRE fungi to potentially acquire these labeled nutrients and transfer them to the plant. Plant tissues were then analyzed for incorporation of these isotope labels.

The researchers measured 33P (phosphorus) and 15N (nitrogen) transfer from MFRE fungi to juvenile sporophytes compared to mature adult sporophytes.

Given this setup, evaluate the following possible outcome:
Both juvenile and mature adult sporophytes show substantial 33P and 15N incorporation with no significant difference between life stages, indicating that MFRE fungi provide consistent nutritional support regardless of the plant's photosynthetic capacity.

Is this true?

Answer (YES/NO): NO